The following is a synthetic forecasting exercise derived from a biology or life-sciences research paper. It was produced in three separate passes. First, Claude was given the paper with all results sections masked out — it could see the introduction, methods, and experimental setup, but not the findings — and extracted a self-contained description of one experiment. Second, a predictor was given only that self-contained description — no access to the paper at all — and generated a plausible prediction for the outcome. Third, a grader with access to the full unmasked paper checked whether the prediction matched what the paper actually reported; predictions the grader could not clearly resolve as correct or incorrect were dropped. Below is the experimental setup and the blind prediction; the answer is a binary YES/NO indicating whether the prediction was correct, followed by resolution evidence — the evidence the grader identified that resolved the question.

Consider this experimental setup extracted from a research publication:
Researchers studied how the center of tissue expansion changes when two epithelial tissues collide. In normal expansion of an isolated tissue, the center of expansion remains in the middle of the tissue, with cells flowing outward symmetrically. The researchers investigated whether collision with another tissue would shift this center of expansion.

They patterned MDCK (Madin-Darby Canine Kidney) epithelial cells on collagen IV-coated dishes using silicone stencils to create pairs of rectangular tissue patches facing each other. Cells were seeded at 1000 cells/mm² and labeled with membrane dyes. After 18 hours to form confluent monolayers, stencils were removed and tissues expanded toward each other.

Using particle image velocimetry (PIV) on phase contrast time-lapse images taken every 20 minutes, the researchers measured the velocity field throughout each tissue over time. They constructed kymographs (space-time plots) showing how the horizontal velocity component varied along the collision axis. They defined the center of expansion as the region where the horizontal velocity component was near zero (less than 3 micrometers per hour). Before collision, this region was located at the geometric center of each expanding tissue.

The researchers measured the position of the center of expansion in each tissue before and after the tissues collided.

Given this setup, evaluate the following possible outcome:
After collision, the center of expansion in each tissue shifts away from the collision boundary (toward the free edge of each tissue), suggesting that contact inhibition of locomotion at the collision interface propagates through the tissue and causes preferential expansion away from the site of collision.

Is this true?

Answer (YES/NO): NO